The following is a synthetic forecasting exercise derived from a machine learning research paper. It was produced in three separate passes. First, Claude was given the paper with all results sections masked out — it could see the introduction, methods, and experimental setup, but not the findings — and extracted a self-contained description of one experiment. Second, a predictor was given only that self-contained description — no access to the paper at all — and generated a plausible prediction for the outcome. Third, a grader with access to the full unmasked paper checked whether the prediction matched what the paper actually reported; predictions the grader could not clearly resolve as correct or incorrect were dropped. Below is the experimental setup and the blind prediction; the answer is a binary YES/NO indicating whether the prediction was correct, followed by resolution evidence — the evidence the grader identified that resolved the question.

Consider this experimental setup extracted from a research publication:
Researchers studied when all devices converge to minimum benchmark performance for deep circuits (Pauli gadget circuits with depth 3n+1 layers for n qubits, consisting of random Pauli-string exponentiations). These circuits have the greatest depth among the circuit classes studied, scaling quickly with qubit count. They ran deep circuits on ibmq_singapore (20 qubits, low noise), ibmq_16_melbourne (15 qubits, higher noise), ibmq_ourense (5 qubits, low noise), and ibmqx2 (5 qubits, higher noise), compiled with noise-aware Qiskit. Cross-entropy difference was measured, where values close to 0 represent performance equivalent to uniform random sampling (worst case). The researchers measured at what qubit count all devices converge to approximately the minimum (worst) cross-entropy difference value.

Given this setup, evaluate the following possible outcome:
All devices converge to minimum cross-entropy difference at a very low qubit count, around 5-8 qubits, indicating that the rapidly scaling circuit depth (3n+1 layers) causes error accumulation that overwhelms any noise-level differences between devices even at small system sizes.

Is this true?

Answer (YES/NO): NO